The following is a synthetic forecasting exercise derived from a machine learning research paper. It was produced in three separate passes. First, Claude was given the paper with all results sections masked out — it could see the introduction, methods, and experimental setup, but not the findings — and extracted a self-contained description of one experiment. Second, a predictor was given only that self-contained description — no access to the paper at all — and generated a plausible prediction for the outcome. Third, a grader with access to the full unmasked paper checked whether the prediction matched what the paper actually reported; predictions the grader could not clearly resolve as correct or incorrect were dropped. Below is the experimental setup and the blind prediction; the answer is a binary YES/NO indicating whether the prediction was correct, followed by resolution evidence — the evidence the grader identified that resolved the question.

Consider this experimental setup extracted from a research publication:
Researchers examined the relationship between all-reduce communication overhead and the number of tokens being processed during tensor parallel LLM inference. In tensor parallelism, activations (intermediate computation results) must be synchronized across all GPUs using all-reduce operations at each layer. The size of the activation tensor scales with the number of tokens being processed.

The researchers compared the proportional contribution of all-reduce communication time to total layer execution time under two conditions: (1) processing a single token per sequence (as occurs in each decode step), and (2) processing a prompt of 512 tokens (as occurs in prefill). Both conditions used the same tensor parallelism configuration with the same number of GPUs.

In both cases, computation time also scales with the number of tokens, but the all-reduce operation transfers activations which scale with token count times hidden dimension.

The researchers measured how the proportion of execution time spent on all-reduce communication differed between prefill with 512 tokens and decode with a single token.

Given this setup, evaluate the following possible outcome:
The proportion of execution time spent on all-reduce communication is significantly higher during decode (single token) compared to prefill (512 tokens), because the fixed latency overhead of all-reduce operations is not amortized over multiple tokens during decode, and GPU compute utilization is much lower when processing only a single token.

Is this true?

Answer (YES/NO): NO